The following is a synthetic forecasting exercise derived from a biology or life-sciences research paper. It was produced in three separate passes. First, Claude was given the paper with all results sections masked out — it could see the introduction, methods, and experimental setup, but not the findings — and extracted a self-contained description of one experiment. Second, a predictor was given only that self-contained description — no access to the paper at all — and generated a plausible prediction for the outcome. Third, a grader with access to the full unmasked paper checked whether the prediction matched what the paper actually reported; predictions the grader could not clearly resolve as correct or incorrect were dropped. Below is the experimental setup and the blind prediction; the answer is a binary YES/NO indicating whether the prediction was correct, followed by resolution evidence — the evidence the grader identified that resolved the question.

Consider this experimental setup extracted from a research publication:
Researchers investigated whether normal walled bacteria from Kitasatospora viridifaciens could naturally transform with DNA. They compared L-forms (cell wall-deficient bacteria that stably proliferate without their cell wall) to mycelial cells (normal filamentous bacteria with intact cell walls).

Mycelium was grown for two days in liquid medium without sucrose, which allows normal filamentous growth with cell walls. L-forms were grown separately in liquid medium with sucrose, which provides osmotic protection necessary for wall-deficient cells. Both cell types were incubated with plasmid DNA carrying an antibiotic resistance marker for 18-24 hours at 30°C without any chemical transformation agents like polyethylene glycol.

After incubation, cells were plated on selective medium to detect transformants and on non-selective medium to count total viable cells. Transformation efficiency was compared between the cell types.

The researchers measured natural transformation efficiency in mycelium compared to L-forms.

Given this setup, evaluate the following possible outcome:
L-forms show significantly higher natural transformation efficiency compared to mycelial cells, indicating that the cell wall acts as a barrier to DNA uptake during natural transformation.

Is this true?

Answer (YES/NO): YES